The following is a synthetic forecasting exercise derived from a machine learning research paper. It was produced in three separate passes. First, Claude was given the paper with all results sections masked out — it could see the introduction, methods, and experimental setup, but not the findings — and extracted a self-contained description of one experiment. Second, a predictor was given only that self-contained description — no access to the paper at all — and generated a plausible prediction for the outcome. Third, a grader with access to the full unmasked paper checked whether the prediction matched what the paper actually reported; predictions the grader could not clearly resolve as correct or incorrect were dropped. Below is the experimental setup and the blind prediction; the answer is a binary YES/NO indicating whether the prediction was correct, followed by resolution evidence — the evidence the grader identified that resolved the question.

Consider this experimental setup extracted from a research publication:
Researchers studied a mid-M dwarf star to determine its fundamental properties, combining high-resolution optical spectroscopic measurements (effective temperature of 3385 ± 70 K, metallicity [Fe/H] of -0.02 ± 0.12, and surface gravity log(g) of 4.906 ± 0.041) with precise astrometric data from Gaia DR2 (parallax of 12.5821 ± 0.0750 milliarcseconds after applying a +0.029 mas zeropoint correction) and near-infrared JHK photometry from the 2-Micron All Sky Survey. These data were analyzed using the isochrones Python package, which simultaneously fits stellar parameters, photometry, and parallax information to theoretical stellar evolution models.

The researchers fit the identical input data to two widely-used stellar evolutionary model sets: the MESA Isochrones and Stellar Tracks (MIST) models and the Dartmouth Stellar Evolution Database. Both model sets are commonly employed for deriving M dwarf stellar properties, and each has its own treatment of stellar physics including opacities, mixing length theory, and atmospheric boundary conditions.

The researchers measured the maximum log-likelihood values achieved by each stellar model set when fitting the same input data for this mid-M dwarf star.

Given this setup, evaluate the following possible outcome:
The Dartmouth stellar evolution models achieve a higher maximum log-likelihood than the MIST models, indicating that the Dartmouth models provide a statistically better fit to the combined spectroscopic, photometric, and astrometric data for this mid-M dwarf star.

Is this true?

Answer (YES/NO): YES